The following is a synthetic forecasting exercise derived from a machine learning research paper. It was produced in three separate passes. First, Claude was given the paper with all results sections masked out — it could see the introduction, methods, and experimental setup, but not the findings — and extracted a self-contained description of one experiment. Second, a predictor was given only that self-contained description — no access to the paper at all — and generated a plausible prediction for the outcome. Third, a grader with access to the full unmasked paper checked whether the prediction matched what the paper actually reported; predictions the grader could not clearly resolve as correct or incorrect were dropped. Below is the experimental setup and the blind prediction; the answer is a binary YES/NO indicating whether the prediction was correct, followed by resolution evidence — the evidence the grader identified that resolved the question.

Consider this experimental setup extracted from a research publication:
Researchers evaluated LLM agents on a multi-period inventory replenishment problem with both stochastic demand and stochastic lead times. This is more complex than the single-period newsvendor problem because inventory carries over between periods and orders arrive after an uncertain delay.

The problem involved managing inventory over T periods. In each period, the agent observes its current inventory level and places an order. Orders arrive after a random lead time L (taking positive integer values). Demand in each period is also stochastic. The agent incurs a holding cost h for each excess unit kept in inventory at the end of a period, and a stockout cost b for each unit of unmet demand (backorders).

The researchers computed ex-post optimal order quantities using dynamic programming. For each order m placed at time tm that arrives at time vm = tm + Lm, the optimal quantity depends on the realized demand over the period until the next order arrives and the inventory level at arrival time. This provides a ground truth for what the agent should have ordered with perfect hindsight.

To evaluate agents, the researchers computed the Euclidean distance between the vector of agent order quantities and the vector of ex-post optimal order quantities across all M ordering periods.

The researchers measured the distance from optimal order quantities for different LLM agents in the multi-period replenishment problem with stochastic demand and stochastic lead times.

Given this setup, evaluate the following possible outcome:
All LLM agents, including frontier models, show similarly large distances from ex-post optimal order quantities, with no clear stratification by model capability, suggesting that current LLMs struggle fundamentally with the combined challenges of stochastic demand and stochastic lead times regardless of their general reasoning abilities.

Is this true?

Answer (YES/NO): NO